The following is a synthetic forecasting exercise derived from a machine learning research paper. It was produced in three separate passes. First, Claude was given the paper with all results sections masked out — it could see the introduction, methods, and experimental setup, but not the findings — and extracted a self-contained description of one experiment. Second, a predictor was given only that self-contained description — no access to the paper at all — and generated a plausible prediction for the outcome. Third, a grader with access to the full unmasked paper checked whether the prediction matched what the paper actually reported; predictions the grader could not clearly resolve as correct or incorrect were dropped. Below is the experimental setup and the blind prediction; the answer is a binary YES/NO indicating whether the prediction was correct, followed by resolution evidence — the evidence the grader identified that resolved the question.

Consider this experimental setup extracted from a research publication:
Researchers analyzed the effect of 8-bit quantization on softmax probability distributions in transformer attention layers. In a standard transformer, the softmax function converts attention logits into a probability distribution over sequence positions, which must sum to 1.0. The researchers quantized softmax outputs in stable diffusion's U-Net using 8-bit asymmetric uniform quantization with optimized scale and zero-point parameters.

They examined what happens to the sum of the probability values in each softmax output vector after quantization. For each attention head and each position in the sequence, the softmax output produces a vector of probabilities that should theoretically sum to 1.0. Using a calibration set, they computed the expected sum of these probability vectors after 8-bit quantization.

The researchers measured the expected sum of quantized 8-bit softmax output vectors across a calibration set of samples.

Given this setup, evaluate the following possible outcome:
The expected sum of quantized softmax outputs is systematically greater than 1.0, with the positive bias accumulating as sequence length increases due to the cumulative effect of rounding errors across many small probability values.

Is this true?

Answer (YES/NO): NO